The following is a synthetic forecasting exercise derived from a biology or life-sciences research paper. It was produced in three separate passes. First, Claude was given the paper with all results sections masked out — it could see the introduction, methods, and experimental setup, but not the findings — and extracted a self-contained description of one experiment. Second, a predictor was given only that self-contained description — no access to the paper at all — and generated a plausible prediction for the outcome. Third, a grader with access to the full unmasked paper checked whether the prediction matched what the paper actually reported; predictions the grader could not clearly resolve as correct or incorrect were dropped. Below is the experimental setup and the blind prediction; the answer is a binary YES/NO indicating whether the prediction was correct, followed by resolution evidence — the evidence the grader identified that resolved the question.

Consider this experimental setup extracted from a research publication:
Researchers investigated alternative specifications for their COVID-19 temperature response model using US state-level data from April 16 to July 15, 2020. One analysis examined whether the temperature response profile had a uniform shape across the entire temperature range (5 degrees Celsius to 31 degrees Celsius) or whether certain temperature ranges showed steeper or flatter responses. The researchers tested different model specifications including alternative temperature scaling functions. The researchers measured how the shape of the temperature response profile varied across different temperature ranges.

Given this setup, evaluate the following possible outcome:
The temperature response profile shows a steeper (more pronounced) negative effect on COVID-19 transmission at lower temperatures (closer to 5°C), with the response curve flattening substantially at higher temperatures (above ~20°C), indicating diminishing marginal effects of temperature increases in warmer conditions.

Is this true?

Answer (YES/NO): NO